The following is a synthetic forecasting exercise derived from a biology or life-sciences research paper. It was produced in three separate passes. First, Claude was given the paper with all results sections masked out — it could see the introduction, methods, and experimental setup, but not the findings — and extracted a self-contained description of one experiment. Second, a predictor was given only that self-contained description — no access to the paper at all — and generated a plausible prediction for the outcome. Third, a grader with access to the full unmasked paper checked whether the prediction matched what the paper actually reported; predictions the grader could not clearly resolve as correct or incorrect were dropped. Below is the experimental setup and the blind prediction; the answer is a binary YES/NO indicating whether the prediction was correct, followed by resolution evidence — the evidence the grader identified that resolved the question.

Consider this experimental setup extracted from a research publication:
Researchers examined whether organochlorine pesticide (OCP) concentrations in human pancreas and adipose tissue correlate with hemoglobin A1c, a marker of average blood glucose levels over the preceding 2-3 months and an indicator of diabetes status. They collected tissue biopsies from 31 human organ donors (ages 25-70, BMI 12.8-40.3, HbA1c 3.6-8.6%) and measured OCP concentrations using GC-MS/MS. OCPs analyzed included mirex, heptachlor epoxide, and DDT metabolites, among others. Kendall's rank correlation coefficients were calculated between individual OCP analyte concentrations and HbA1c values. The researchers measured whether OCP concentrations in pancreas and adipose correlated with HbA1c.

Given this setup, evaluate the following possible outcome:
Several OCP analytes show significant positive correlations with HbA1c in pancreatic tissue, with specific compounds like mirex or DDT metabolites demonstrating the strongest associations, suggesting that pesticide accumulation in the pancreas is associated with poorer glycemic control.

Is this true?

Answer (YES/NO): NO